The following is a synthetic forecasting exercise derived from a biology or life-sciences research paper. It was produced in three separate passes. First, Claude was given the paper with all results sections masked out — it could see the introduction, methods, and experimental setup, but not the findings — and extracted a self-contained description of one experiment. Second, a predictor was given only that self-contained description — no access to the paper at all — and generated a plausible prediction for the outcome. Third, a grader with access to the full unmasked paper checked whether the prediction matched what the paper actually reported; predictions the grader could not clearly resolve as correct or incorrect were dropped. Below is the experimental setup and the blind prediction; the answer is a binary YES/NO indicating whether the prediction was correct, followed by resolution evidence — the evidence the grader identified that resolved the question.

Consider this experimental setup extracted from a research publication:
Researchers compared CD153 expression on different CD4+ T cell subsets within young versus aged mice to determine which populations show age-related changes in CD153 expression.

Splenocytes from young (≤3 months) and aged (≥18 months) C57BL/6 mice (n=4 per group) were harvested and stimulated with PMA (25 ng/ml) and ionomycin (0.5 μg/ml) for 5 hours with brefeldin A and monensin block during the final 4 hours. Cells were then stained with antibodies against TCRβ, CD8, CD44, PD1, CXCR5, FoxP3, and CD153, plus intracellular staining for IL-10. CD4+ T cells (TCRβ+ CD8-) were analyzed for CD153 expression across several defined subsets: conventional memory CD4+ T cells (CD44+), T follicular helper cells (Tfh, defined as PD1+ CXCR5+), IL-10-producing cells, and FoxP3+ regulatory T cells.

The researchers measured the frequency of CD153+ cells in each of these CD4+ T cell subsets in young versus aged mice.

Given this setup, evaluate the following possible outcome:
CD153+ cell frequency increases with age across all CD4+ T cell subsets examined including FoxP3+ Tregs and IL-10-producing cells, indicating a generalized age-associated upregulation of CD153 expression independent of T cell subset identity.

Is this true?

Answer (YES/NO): NO